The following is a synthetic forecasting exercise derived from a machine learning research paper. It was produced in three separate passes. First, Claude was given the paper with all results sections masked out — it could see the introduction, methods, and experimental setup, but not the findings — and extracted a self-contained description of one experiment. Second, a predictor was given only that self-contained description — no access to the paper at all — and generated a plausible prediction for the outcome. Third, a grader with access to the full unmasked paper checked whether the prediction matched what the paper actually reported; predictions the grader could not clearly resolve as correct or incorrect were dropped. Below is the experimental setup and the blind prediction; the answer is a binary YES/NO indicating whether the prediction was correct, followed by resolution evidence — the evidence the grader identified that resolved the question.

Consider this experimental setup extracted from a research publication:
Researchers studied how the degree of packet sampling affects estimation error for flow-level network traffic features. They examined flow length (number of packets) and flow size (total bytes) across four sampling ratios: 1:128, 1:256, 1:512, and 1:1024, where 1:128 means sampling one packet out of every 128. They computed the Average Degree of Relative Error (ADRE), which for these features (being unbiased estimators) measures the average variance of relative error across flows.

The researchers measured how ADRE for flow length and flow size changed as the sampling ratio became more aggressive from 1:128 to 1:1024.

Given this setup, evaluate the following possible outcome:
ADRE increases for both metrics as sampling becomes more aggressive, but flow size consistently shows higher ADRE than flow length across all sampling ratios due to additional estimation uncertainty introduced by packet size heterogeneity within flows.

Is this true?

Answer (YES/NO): YES